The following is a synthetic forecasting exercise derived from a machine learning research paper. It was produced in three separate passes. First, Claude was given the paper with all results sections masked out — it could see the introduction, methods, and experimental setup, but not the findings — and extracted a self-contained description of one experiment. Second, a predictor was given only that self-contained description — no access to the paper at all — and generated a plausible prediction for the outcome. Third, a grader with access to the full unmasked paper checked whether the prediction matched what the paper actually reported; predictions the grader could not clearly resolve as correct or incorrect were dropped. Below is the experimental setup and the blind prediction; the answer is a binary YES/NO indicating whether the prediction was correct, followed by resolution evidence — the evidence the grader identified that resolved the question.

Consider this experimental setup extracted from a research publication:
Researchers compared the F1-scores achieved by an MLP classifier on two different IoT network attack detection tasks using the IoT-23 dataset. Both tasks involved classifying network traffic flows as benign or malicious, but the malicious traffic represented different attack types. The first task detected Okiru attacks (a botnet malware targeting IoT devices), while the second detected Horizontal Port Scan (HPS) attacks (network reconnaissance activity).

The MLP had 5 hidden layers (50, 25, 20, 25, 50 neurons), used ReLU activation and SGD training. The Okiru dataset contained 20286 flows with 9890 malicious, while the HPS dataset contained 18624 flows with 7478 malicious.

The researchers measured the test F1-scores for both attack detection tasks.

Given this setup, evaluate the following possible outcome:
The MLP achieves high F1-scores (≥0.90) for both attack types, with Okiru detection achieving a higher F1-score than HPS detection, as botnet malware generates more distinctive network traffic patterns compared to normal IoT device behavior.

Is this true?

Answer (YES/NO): NO